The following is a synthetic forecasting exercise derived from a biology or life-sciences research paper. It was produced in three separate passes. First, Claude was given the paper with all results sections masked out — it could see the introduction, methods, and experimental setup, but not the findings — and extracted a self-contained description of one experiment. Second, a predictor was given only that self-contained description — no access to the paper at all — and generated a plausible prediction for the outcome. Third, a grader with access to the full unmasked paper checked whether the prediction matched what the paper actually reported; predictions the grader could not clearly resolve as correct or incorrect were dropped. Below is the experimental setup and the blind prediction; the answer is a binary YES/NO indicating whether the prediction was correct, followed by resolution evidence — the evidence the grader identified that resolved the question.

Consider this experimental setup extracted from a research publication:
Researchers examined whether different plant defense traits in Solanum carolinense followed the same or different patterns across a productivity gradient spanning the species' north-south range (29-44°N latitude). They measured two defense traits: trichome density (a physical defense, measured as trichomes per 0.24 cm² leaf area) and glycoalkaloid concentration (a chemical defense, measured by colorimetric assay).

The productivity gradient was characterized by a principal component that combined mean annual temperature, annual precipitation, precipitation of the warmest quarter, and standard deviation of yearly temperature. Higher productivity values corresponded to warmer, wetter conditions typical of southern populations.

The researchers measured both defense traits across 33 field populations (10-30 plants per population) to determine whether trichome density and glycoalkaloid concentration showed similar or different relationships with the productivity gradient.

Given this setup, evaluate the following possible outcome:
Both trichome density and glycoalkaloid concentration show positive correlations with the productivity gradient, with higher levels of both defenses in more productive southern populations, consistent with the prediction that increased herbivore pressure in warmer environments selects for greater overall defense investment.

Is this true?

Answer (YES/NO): NO